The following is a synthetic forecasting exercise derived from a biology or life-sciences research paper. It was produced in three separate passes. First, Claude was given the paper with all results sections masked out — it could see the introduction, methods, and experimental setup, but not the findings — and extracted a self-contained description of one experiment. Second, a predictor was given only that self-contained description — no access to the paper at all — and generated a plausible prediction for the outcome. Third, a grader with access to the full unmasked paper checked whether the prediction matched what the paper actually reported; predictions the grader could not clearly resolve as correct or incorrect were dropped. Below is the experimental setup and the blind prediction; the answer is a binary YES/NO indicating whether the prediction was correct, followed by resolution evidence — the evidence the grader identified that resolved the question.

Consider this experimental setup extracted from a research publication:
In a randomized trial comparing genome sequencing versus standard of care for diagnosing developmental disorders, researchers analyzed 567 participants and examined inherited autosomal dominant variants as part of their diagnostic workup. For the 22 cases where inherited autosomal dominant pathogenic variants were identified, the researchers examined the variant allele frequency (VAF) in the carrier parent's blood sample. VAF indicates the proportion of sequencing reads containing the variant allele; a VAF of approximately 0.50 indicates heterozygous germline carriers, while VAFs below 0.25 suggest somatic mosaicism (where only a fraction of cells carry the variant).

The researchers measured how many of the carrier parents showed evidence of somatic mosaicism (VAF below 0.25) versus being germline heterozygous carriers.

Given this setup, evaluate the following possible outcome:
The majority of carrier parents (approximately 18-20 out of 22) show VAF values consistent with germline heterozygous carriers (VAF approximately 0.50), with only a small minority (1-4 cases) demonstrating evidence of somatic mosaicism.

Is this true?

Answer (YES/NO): YES